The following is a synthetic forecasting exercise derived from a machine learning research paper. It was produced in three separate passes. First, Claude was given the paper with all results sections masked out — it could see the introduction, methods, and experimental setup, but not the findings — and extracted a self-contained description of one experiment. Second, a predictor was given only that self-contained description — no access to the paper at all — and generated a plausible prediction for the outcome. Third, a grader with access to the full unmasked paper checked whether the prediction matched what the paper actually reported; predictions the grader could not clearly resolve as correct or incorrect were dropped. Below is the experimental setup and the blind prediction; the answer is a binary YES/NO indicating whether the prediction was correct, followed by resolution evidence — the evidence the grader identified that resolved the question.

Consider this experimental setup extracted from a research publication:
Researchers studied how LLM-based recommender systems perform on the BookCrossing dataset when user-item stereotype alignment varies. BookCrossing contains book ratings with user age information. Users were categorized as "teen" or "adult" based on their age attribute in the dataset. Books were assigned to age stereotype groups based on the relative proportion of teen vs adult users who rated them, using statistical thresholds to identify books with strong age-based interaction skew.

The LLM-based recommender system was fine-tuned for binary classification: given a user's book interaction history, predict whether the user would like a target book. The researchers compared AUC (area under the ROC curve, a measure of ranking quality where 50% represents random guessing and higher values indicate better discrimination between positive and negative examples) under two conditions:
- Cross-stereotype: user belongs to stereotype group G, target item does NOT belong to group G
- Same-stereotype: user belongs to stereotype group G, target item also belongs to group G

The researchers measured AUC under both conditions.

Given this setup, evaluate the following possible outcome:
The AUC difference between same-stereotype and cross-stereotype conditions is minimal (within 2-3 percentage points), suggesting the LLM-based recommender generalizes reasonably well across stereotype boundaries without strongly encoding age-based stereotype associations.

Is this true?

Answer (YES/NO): NO